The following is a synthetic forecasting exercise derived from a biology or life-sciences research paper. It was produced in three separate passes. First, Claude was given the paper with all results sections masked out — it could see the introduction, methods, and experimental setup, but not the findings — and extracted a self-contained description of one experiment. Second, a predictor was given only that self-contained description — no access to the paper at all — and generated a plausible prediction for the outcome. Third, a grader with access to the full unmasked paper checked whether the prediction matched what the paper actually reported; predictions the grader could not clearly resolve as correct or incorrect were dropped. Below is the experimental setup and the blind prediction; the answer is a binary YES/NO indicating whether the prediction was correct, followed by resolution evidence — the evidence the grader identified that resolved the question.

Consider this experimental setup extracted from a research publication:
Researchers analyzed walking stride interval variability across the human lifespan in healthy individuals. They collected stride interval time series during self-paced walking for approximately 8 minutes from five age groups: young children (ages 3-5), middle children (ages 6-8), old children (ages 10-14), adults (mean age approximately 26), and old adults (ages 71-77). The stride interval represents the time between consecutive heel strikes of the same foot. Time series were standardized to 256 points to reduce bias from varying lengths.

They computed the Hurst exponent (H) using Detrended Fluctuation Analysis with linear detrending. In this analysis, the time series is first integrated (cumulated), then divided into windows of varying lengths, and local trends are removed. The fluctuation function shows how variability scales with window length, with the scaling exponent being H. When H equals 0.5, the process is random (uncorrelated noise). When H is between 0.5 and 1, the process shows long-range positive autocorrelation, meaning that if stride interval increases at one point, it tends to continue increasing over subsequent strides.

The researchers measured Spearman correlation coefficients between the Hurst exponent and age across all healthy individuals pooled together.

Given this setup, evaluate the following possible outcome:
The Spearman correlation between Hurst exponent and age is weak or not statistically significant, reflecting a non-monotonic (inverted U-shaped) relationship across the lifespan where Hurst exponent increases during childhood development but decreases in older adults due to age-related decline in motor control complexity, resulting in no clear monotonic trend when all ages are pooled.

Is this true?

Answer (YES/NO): NO